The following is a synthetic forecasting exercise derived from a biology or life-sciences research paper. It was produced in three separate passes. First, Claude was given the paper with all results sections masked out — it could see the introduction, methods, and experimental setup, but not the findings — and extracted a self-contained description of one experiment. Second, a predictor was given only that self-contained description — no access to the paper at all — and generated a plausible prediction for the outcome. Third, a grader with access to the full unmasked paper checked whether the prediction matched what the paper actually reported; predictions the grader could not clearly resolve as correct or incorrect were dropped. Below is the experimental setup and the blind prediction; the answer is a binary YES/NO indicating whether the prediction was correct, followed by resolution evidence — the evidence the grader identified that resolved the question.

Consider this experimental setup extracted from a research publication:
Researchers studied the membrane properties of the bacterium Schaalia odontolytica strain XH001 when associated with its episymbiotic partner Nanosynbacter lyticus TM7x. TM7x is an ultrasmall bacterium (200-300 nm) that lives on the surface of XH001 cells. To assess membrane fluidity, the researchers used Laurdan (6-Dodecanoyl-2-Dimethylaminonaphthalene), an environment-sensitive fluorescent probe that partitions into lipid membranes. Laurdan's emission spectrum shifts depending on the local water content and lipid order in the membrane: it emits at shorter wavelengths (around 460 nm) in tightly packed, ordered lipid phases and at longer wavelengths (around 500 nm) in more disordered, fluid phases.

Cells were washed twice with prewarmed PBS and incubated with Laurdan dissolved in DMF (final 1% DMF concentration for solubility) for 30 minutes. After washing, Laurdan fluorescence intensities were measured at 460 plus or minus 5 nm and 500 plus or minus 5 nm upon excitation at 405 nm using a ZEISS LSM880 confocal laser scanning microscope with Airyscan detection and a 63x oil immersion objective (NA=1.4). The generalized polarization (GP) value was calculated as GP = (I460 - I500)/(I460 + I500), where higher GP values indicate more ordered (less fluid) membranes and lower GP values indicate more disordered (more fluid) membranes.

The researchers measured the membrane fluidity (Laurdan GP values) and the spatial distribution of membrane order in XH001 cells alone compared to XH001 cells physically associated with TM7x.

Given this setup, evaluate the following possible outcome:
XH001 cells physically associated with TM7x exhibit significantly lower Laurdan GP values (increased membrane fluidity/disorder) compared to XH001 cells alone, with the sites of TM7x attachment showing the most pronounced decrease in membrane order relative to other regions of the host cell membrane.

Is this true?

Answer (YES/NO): NO